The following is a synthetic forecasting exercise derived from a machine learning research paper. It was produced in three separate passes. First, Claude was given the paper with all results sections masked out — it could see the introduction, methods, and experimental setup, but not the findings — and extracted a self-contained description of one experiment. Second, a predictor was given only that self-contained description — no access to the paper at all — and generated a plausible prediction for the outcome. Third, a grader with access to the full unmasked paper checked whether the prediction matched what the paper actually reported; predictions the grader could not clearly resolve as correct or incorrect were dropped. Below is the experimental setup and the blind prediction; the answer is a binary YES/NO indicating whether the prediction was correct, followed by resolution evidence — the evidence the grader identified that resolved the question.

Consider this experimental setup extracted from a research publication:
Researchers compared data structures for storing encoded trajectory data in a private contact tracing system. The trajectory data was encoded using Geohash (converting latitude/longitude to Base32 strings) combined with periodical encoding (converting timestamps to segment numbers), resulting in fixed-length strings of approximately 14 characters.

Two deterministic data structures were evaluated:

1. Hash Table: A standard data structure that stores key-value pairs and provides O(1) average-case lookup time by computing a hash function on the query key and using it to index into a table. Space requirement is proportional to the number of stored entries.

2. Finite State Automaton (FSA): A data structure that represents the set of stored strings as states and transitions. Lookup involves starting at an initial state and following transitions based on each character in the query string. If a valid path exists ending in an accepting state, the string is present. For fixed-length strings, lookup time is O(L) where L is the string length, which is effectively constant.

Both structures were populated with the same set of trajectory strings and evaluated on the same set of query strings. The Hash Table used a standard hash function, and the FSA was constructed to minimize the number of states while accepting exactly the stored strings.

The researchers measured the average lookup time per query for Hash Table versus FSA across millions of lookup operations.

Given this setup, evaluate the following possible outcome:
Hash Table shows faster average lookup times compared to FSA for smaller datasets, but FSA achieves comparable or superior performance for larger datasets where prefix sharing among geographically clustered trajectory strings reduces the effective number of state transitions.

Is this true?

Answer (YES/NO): NO